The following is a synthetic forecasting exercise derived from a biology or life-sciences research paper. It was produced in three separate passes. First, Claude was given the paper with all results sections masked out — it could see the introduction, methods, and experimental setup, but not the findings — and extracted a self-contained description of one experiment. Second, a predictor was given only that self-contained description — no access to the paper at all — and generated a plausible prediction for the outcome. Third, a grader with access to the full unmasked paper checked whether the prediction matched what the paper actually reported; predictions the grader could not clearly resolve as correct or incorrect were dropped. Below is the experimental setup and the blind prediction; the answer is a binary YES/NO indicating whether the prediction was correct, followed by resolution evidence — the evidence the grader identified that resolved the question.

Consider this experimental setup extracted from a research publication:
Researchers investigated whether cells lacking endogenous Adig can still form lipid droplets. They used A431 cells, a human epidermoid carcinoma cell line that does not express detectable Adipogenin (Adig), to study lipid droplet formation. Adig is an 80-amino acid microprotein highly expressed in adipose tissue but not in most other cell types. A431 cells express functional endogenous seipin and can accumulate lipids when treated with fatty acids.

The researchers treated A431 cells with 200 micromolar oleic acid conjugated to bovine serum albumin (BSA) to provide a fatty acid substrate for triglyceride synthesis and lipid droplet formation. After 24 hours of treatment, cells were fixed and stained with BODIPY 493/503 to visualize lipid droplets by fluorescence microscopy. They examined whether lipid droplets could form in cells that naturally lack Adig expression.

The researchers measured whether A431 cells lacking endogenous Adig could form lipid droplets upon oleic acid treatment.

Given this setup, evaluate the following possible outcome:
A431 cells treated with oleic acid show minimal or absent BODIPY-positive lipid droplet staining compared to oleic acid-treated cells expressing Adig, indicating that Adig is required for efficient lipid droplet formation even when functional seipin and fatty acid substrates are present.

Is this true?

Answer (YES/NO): NO